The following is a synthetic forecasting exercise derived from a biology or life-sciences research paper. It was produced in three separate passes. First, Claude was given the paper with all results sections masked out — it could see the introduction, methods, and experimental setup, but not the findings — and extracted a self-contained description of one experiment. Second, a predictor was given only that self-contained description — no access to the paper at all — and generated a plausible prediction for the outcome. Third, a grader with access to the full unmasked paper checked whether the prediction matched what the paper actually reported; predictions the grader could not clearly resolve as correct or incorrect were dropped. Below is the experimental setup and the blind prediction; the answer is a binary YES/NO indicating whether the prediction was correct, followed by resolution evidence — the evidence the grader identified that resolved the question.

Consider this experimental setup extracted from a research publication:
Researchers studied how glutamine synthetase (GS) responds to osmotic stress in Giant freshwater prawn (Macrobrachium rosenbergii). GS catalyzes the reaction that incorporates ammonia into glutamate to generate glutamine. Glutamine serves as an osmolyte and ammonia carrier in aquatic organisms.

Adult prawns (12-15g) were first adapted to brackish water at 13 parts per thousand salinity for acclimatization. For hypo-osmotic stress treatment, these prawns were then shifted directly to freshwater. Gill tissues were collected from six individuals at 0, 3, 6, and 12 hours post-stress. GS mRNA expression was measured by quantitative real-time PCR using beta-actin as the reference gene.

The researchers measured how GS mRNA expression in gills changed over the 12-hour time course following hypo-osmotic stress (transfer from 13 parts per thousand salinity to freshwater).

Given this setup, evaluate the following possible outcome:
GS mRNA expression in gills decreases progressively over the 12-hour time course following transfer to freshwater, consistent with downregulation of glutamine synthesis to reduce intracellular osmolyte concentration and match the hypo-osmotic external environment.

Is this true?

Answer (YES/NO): NO